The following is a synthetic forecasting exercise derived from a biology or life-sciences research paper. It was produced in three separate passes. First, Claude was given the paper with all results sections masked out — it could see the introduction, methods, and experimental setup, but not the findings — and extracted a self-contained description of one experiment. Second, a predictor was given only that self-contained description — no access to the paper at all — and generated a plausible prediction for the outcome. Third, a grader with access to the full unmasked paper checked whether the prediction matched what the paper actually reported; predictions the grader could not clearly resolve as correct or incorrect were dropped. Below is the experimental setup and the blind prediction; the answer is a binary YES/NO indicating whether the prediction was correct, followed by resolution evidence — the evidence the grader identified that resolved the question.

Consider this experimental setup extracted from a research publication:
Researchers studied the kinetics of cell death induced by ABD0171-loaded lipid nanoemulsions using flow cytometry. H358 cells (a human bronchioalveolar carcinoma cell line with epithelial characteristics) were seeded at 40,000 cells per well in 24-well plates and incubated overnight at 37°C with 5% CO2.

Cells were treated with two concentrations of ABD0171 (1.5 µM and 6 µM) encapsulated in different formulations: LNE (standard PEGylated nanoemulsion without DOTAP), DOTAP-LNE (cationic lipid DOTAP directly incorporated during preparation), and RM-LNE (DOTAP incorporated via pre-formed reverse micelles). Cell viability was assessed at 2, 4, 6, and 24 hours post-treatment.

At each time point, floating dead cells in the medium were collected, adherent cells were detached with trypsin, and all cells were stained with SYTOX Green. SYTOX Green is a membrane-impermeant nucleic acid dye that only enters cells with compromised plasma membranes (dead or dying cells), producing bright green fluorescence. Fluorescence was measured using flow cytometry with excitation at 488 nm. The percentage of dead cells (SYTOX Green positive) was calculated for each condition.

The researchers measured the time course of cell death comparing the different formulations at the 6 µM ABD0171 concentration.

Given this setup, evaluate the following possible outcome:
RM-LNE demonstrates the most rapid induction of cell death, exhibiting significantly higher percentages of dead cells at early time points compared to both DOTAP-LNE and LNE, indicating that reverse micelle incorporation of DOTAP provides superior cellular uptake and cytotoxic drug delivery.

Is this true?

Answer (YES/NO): NO